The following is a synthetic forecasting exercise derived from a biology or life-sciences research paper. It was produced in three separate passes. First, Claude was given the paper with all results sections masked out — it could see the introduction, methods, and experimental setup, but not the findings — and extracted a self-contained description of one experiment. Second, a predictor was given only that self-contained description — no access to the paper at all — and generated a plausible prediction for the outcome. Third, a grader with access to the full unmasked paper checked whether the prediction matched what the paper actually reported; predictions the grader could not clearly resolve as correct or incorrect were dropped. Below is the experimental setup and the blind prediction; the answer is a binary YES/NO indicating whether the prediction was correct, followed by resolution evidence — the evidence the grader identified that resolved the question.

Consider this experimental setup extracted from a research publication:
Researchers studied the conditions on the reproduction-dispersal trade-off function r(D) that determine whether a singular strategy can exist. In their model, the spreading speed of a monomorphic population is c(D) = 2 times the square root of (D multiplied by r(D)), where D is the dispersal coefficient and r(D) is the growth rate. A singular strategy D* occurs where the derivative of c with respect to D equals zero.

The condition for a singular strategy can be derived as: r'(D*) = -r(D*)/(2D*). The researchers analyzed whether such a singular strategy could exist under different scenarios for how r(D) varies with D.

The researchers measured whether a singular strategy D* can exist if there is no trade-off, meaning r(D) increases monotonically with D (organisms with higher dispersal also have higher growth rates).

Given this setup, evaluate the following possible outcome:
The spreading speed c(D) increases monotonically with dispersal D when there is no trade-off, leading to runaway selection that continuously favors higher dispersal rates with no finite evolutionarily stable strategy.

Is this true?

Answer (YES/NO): YES